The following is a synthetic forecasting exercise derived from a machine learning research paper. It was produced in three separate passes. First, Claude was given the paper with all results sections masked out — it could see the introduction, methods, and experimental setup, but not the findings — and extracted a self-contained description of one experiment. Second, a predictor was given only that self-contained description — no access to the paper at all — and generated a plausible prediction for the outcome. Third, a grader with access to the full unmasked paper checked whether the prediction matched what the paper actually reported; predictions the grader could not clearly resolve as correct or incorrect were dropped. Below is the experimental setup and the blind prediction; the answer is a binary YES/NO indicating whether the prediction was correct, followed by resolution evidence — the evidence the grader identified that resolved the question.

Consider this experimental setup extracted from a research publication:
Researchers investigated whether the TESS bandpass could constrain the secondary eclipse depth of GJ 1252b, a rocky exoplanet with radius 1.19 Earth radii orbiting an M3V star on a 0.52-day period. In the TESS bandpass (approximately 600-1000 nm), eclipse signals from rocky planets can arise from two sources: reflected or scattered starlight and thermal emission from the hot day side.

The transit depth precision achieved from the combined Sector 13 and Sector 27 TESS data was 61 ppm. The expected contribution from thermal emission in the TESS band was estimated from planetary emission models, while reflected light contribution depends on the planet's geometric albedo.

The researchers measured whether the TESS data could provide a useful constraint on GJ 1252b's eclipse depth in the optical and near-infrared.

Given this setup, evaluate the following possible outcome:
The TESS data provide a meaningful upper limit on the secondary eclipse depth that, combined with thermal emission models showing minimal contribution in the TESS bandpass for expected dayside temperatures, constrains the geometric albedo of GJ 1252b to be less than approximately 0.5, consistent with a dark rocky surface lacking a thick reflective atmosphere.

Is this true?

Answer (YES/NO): NO